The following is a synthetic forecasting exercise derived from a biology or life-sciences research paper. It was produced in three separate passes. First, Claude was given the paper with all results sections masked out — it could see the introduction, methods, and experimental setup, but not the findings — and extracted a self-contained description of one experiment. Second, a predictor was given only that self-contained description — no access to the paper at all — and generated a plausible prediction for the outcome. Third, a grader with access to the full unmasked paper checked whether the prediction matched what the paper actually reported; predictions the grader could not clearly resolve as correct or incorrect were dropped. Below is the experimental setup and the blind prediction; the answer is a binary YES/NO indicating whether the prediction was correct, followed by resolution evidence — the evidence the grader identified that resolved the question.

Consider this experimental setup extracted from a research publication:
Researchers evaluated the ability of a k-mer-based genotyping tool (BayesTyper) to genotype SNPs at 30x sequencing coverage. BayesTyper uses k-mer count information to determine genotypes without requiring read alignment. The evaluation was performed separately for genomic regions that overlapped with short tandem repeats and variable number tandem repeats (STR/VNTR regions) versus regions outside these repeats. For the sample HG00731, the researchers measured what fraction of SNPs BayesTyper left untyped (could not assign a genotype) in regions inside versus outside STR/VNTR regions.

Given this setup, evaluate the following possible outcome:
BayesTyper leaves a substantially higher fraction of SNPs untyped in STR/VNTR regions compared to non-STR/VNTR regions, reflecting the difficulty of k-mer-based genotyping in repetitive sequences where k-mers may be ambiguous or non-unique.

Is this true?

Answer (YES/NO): YES